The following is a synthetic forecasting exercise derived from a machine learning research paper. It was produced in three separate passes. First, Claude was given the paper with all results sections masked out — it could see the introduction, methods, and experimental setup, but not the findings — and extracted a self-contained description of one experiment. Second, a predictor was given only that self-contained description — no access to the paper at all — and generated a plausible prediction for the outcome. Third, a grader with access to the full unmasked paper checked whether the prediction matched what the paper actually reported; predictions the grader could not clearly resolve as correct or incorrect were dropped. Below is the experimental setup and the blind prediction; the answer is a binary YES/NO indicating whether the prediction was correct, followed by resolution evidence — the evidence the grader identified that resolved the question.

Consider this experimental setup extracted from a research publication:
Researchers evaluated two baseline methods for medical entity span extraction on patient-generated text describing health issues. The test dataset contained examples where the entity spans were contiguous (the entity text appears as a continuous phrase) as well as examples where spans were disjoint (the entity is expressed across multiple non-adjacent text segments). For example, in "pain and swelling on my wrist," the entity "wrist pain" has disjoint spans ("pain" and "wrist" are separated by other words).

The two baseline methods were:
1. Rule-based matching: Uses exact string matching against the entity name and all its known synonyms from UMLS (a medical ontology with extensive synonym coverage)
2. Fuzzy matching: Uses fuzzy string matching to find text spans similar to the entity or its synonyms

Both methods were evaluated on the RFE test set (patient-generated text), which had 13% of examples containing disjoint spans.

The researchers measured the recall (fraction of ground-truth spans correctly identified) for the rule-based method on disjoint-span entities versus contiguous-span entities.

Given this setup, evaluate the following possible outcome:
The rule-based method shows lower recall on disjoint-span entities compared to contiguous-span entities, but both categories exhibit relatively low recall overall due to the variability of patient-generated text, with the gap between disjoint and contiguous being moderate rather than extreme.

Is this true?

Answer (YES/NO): YES